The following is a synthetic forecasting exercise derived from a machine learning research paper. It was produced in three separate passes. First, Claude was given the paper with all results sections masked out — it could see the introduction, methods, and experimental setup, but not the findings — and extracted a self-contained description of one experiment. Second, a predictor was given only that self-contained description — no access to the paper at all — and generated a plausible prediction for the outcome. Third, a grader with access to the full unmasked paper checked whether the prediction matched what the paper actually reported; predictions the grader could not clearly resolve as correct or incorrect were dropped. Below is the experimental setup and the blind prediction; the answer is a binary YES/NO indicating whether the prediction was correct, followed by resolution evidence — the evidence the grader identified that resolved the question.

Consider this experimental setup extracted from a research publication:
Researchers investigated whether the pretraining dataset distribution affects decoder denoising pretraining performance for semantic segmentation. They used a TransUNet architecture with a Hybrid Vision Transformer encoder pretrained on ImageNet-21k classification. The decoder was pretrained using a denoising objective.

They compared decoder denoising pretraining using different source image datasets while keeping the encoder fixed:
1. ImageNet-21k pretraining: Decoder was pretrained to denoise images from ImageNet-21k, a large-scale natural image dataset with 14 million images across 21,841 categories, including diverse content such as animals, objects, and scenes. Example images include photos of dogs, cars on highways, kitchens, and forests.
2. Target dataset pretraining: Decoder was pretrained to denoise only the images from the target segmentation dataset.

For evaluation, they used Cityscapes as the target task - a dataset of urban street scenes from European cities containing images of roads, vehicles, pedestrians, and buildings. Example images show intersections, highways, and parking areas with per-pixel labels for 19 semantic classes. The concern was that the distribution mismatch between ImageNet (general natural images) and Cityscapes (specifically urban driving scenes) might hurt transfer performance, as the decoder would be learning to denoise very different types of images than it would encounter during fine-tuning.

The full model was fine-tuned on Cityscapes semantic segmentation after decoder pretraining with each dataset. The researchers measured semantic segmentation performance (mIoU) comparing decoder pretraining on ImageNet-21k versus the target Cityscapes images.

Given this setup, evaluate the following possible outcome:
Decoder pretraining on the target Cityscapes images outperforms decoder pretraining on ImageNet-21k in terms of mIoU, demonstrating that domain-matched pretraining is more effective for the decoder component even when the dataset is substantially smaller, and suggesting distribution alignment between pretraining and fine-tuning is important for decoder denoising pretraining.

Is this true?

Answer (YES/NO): NO